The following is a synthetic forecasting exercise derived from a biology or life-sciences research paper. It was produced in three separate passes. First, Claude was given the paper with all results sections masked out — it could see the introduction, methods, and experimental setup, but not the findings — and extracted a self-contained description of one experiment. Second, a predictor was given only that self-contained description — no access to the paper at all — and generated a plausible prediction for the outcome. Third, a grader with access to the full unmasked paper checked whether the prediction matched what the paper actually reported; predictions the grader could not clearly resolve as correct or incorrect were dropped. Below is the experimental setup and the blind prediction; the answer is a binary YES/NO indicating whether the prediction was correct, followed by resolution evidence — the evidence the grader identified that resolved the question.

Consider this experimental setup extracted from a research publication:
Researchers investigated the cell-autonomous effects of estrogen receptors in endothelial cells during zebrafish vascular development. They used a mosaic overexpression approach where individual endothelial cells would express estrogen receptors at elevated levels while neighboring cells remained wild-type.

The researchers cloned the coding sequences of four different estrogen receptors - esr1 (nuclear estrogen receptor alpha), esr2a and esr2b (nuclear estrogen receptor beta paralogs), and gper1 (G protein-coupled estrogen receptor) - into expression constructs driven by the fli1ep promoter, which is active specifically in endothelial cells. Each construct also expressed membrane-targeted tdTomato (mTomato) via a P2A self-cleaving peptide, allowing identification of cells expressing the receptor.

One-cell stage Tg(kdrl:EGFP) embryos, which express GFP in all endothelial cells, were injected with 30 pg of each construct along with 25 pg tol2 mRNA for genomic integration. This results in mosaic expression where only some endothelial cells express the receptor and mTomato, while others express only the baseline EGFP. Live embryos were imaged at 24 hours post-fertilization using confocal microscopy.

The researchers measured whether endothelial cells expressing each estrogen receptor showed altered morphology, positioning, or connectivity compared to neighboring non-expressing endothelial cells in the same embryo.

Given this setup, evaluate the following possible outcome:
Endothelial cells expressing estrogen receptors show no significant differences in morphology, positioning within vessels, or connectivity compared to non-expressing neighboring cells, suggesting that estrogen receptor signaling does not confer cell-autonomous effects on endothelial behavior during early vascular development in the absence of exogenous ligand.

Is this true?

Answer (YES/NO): NO